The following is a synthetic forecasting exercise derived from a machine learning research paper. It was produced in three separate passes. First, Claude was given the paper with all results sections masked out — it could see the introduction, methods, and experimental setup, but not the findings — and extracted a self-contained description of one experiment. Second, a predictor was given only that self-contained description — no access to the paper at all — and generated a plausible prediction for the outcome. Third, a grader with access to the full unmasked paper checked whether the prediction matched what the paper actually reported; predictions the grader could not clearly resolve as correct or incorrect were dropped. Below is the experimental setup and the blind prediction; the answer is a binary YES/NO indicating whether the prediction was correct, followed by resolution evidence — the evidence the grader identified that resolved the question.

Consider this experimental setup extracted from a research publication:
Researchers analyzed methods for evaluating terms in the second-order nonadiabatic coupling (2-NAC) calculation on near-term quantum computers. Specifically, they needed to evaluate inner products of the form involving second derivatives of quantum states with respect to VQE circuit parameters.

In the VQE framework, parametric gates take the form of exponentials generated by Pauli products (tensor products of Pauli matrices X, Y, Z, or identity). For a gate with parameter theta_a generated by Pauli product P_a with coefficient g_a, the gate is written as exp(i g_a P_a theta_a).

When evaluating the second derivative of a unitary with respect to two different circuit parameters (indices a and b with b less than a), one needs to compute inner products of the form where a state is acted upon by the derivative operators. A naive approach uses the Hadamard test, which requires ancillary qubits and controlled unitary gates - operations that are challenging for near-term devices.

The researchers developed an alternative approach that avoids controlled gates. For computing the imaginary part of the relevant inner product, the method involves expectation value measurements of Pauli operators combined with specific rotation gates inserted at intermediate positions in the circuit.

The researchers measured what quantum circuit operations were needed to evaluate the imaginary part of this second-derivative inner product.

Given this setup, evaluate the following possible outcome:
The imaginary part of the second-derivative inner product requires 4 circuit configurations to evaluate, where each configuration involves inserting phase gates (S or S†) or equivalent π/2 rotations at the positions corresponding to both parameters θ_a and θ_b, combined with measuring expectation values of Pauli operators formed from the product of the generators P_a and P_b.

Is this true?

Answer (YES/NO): NO